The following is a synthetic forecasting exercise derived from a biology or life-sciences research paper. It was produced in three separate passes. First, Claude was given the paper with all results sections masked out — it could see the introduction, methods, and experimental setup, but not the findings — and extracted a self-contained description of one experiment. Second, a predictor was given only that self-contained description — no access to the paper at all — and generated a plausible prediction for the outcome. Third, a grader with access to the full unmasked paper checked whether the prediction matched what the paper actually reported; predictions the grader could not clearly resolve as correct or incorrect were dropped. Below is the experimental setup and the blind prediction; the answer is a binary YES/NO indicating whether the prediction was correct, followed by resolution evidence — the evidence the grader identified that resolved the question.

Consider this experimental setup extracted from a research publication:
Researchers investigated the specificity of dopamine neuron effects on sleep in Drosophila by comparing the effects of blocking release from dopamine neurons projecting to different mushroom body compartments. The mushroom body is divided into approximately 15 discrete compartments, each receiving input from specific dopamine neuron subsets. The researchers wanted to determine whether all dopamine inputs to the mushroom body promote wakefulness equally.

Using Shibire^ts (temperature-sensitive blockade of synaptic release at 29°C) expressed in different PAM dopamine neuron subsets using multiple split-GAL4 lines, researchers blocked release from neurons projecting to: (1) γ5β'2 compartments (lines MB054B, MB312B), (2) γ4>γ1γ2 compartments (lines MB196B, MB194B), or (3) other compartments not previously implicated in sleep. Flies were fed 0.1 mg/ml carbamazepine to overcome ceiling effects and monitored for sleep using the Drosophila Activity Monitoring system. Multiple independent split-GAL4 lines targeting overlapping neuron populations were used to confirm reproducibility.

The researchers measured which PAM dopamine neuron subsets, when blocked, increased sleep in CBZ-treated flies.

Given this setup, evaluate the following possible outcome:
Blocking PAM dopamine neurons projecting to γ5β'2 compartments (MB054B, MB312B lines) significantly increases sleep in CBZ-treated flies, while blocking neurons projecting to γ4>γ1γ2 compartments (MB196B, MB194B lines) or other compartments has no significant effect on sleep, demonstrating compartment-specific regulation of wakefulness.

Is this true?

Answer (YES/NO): NO